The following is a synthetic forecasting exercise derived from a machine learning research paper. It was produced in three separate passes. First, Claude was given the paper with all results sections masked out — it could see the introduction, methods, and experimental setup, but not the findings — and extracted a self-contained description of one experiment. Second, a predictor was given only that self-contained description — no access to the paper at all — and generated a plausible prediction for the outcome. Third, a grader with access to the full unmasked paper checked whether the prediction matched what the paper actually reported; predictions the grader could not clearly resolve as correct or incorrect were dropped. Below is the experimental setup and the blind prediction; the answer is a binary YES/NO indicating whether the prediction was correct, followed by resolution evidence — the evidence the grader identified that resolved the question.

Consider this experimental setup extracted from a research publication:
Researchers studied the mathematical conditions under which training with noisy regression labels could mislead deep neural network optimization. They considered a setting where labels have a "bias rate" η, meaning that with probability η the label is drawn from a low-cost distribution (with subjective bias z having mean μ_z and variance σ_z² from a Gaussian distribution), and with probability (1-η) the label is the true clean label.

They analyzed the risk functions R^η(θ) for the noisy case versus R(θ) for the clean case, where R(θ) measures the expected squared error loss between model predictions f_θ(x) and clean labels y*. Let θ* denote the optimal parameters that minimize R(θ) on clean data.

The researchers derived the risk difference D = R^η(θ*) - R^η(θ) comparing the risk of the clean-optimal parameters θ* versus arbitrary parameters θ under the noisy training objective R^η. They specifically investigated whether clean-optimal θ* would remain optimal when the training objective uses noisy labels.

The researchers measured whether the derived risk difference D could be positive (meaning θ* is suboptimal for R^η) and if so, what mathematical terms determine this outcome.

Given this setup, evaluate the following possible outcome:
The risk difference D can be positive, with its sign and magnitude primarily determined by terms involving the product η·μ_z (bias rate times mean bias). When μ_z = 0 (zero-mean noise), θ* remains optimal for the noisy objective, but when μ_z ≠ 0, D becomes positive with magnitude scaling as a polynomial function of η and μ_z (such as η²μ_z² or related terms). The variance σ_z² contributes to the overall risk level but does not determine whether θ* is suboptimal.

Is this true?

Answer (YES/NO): NO